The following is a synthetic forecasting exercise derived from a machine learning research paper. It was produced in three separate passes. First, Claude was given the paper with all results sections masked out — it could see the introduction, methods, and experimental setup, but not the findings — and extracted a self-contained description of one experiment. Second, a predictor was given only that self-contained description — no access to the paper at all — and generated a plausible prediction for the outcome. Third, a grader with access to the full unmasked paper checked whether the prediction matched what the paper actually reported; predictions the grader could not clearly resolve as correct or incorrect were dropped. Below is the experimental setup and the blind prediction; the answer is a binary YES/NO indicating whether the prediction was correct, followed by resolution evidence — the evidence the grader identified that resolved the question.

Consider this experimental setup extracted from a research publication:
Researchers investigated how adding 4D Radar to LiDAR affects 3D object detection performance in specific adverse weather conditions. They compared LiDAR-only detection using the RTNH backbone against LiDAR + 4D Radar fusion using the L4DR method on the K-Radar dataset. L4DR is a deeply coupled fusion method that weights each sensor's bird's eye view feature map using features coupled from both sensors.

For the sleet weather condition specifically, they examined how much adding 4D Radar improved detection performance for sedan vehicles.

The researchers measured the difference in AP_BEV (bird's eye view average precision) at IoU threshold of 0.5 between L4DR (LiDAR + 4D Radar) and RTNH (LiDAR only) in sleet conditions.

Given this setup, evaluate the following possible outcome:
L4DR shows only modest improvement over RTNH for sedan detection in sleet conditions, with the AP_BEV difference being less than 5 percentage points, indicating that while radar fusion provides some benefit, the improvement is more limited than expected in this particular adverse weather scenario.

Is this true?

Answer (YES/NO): NO